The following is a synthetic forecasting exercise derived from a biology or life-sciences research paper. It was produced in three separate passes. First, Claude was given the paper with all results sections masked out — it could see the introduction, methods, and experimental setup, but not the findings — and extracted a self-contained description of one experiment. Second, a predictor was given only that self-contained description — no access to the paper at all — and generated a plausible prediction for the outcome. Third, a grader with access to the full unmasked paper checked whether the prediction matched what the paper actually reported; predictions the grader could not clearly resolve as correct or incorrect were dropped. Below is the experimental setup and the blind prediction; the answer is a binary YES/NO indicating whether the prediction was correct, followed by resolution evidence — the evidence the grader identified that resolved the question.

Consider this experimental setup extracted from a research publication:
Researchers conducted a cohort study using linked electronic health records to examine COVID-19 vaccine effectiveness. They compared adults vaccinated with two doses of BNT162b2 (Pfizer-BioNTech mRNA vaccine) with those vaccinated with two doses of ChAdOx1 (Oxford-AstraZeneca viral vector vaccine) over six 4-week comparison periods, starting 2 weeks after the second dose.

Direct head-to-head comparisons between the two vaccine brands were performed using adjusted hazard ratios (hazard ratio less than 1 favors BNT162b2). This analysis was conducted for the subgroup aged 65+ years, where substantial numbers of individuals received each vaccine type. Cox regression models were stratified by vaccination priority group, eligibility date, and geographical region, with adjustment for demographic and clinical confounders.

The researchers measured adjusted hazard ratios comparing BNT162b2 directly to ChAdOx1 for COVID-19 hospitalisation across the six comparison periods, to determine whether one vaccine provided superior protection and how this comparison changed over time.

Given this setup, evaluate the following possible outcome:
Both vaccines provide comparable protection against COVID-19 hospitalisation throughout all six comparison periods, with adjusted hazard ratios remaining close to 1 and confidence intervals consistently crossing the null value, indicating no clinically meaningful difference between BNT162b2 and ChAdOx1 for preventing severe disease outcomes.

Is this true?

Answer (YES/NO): NO